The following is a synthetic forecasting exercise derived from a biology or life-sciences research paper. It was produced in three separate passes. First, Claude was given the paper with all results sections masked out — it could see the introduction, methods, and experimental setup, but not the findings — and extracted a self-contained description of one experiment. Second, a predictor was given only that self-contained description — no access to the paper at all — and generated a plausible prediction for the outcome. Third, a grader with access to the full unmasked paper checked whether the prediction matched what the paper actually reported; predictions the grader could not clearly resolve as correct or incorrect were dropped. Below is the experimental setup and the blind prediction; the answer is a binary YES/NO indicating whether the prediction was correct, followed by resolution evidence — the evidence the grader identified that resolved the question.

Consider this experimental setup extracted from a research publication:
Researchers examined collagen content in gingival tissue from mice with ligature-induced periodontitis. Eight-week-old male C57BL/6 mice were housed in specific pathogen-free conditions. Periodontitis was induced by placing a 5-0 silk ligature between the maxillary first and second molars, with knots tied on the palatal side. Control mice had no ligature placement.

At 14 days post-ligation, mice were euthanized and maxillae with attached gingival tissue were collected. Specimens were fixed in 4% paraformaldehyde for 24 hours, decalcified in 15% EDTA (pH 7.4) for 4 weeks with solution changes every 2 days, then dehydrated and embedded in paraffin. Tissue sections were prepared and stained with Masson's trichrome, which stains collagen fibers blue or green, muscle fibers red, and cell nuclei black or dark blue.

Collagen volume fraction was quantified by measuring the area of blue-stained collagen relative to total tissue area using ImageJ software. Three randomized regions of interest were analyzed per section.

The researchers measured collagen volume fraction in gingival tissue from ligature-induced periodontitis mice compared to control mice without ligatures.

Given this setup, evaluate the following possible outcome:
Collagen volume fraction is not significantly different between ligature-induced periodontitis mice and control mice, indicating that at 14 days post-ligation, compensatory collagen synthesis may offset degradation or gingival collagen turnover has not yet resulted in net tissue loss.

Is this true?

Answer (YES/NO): NO